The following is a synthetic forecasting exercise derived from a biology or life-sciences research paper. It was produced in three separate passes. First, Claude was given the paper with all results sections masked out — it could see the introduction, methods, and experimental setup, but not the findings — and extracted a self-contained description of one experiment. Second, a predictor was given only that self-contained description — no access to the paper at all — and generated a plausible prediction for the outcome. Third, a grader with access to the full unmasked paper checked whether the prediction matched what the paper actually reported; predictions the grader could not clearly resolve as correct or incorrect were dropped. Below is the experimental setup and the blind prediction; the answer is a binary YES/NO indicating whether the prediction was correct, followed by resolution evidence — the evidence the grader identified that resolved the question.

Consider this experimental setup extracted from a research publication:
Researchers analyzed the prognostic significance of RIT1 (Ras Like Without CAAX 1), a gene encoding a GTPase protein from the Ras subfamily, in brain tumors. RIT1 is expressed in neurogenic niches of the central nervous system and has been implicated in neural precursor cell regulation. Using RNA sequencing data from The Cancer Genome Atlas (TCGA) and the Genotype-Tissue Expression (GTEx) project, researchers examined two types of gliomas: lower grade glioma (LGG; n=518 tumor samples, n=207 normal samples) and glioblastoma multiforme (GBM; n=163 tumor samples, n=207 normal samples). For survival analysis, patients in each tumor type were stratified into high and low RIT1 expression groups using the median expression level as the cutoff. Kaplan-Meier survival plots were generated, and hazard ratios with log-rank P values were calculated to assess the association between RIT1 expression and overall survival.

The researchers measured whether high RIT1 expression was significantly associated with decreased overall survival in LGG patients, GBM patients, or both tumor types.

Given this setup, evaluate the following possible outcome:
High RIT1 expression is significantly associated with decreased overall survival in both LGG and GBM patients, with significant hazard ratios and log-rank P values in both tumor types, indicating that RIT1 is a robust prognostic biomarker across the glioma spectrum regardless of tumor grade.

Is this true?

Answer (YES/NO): NO